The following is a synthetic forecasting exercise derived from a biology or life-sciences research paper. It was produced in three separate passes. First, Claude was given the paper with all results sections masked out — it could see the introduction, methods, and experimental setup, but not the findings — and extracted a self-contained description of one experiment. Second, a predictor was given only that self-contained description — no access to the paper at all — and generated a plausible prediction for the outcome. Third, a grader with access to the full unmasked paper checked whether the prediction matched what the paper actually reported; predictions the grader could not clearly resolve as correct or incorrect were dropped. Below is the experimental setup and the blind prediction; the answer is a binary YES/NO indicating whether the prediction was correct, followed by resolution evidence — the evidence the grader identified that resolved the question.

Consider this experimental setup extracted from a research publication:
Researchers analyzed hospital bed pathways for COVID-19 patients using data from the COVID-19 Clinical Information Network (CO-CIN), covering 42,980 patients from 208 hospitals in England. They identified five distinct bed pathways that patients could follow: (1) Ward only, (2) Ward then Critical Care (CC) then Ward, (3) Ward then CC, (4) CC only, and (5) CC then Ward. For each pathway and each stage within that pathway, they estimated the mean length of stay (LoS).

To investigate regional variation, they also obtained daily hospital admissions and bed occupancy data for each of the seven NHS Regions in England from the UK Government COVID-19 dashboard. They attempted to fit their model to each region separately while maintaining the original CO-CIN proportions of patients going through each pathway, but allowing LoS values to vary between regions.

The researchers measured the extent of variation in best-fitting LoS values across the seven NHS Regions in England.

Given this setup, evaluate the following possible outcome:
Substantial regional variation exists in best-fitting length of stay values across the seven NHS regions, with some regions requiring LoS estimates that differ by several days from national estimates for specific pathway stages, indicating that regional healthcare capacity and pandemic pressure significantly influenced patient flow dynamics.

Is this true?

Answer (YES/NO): YES